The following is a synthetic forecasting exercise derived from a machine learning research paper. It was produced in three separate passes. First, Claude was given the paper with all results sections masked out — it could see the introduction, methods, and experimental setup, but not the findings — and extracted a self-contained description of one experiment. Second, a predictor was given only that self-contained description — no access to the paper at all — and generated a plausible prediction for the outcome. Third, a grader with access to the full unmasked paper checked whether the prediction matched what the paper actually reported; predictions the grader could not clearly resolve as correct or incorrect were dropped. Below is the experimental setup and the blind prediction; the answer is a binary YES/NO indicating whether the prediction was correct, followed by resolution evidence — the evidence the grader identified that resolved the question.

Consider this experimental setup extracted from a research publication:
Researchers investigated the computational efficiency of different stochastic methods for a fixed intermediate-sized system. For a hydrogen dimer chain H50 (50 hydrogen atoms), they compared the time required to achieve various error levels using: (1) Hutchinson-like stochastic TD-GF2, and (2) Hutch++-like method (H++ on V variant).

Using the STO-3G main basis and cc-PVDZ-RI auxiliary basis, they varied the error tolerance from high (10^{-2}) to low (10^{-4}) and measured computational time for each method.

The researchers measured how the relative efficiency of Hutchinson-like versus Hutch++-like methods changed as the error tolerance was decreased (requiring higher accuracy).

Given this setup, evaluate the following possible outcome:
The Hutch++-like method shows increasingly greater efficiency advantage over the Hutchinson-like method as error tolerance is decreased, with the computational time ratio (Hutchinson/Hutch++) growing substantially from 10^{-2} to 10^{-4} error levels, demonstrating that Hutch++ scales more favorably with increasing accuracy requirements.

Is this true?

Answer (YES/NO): YES